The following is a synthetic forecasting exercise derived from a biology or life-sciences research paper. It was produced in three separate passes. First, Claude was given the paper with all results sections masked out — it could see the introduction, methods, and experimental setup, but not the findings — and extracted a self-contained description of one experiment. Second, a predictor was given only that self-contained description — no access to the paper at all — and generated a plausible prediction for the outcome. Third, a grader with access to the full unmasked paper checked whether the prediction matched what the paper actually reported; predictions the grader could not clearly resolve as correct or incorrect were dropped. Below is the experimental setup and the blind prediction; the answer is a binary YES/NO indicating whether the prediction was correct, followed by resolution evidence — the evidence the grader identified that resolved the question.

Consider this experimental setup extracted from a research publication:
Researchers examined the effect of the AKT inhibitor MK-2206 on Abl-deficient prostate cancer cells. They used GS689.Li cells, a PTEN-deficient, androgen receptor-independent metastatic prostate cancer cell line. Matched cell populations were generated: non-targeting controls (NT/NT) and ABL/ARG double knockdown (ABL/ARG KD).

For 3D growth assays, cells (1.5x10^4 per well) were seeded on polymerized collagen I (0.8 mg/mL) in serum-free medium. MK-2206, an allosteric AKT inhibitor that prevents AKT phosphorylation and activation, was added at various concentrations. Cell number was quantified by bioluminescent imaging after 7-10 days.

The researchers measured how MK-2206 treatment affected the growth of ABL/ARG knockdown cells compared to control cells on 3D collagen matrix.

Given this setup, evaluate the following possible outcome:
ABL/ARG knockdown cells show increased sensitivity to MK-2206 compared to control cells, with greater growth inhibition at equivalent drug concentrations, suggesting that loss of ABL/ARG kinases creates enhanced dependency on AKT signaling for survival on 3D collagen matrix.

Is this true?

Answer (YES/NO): NO